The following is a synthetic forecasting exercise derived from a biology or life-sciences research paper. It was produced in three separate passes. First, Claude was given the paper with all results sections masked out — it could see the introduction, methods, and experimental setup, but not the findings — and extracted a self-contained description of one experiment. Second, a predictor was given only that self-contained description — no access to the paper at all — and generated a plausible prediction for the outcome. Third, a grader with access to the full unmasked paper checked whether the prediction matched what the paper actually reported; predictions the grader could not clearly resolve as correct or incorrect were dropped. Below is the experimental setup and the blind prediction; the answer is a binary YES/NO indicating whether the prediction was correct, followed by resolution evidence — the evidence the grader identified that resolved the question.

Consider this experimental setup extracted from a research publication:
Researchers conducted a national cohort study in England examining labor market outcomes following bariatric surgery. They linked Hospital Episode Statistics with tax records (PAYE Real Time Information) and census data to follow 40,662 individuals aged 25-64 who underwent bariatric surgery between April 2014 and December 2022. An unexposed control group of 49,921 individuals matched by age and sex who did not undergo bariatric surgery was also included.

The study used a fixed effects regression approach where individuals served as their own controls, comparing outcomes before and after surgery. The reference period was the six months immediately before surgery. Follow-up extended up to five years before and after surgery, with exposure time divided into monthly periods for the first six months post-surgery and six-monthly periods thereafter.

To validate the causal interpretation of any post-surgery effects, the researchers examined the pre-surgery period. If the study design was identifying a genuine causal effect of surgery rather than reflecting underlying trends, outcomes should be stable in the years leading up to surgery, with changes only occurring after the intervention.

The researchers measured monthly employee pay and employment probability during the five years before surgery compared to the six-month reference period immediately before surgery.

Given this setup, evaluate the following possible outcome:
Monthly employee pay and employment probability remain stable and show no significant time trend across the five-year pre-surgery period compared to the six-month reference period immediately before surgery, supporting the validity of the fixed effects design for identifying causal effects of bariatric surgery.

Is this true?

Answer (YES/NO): NO